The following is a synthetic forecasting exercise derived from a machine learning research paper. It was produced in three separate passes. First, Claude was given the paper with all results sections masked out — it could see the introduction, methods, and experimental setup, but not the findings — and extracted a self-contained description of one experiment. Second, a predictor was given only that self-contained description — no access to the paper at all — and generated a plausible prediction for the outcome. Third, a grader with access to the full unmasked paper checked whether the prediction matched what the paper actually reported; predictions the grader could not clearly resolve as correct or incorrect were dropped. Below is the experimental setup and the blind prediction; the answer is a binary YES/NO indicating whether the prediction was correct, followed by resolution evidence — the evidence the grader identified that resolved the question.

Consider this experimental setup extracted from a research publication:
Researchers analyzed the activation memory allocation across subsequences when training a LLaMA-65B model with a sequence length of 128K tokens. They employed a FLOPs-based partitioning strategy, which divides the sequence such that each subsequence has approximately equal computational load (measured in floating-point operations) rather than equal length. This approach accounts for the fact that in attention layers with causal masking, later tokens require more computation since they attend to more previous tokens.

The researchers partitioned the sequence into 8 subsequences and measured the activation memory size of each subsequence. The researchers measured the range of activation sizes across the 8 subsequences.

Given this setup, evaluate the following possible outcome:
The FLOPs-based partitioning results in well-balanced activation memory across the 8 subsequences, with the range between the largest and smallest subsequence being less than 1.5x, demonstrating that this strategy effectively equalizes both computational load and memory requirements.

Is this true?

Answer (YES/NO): NO